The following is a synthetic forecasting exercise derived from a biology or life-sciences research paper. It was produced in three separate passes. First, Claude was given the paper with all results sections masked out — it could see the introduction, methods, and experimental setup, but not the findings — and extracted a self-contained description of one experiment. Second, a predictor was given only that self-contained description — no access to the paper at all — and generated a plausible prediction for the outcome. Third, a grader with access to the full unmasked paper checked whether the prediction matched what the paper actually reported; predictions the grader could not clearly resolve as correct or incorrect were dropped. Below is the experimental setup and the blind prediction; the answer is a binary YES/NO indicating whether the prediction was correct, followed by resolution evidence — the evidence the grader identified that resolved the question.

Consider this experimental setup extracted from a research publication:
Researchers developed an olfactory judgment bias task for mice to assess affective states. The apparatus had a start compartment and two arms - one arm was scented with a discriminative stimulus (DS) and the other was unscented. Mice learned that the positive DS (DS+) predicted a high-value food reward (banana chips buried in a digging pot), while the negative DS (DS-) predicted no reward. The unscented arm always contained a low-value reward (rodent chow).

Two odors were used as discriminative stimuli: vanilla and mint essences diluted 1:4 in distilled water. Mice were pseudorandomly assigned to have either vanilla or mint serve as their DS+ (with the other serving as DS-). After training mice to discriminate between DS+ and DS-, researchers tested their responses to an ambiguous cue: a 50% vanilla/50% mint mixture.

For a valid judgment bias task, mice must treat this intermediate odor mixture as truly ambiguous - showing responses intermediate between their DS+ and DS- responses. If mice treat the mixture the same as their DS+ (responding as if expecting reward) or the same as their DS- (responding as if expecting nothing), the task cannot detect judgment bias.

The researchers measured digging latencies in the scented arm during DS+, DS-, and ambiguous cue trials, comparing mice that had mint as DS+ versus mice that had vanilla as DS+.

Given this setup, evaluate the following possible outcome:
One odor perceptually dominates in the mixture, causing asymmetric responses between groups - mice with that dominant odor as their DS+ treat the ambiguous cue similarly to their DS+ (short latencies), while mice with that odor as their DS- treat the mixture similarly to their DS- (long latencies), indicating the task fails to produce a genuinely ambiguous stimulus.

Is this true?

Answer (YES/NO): NO